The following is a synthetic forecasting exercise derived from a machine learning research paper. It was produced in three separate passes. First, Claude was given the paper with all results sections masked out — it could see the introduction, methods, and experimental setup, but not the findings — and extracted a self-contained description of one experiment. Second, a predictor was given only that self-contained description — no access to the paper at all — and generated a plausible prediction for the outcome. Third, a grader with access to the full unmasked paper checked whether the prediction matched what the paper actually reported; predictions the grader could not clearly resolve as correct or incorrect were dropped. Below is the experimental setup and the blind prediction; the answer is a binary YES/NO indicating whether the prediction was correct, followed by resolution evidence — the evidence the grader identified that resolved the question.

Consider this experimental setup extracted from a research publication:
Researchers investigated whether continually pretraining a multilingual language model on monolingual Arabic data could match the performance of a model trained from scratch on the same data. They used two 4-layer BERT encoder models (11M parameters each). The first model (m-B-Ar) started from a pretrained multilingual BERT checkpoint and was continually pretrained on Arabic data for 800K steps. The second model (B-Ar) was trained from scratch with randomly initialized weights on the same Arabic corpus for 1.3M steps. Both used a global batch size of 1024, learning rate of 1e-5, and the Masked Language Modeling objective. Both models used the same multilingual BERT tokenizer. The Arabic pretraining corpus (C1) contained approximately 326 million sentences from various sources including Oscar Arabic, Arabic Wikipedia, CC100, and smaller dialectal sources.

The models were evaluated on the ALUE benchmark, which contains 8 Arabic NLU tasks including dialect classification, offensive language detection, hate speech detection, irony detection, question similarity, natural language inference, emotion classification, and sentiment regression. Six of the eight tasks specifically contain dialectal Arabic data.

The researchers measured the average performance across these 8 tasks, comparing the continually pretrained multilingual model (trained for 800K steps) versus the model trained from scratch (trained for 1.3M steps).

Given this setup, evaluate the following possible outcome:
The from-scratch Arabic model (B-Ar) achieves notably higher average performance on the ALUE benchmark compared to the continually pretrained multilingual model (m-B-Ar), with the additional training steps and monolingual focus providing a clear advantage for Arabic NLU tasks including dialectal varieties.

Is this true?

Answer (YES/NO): NO